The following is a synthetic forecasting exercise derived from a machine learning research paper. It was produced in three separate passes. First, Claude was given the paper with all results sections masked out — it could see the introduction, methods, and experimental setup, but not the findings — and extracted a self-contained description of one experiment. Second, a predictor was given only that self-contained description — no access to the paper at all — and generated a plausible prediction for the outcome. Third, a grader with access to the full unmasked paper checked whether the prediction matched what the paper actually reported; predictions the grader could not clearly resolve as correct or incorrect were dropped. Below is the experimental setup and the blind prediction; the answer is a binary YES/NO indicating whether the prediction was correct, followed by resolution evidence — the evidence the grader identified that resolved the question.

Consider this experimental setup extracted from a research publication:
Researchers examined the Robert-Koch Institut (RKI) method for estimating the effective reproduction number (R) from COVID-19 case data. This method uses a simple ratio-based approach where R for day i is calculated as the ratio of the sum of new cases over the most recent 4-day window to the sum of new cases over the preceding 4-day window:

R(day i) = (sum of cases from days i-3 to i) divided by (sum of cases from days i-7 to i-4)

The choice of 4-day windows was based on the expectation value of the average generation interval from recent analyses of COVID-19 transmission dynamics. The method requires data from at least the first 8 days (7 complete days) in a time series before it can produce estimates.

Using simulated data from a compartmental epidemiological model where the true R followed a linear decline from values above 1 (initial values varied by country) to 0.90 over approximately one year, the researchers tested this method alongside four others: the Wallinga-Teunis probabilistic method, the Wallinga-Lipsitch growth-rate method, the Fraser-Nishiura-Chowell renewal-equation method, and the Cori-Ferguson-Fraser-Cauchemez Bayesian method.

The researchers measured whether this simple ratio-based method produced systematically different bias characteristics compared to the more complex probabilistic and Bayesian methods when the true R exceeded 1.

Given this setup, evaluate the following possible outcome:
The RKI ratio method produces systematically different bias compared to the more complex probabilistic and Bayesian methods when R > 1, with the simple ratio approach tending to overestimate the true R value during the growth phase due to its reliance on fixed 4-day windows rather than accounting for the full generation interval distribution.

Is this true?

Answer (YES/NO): NO